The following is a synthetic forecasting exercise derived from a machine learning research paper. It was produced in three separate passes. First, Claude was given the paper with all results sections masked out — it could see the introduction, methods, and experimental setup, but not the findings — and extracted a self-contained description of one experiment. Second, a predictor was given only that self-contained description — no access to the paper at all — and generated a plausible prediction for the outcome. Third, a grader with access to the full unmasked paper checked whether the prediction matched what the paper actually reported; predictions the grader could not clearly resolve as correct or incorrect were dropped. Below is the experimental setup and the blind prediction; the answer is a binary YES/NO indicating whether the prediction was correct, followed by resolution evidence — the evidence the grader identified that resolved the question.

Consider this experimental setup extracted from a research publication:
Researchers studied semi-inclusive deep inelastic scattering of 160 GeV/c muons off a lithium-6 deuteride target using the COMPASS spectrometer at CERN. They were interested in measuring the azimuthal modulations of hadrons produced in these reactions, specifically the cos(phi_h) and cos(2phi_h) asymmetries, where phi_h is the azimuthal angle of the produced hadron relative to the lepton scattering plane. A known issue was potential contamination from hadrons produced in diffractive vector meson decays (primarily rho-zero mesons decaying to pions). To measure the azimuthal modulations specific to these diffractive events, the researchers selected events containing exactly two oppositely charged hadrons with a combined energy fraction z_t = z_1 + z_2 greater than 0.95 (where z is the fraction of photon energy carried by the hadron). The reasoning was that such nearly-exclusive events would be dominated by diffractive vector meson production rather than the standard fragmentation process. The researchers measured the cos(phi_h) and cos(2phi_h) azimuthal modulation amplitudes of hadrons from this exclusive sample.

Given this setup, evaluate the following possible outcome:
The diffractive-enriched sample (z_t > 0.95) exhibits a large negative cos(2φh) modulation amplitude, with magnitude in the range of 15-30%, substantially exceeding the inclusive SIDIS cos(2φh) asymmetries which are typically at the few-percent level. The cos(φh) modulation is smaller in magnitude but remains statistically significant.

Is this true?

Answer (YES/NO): NO